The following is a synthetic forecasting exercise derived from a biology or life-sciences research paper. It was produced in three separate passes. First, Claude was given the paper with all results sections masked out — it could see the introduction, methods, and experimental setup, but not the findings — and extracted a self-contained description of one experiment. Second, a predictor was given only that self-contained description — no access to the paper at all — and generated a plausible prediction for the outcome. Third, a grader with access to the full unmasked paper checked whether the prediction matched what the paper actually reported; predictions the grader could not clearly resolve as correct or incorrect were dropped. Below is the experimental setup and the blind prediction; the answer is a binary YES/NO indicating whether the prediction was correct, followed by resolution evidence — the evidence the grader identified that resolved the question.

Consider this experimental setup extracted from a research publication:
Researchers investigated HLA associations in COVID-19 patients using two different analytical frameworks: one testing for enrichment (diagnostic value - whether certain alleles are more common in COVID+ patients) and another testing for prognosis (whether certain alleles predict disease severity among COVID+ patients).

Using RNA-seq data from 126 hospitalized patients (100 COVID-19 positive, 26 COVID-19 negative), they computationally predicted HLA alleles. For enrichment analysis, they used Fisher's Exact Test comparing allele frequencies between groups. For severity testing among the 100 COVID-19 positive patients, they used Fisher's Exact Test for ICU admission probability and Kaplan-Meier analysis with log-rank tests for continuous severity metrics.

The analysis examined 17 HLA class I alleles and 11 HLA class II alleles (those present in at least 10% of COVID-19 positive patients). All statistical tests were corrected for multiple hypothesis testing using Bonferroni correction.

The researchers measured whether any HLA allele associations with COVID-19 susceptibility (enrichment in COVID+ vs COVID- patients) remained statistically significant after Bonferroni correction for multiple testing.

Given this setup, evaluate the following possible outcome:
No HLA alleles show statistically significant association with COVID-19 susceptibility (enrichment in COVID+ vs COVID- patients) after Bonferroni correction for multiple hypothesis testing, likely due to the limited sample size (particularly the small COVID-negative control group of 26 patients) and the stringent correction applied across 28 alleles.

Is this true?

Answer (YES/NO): YES